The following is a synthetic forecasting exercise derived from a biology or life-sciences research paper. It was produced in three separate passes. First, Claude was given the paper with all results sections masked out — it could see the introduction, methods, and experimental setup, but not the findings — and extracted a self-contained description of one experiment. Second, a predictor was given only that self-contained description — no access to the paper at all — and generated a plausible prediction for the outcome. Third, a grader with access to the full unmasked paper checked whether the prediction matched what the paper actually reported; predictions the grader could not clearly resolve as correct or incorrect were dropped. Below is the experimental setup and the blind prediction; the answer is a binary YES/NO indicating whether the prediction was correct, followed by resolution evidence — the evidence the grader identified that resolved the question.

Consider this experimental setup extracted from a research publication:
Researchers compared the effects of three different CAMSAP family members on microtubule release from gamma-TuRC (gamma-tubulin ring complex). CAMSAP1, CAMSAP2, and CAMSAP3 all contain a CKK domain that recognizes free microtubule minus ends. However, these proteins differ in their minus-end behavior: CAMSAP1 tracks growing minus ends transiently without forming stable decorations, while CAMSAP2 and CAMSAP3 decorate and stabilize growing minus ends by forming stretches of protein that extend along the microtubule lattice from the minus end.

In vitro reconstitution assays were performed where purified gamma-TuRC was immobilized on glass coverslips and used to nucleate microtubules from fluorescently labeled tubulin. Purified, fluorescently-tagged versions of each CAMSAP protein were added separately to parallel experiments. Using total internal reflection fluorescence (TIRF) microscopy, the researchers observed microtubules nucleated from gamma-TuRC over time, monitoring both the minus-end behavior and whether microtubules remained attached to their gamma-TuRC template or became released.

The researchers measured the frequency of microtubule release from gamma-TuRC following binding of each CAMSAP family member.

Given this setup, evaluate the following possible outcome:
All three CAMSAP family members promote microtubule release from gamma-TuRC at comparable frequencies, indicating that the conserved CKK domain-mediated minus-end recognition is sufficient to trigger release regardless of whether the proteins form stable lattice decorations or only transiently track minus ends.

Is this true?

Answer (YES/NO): NO